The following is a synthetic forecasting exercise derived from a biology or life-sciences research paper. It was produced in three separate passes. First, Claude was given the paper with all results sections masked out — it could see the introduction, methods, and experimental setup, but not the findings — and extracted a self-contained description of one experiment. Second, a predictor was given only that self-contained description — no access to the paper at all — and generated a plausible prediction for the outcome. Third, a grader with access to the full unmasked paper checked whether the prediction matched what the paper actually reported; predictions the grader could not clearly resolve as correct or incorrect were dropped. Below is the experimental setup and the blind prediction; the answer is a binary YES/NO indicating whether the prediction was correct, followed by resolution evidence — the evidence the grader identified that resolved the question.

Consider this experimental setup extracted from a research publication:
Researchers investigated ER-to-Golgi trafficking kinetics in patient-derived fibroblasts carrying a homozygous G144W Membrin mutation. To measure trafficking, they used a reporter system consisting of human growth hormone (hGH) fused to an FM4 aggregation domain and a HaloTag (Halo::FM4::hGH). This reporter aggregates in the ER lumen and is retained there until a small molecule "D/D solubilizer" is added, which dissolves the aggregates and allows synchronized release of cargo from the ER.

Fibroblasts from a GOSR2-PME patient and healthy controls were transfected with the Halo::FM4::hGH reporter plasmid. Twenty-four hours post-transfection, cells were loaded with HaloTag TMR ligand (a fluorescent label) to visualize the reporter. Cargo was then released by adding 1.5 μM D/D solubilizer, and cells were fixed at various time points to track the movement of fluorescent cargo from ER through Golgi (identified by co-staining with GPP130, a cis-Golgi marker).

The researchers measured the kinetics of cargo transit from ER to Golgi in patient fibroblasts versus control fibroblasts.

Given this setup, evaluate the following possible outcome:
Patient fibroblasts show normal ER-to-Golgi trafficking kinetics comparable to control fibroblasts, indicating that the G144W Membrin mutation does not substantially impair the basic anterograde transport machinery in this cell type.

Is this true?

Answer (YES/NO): YES